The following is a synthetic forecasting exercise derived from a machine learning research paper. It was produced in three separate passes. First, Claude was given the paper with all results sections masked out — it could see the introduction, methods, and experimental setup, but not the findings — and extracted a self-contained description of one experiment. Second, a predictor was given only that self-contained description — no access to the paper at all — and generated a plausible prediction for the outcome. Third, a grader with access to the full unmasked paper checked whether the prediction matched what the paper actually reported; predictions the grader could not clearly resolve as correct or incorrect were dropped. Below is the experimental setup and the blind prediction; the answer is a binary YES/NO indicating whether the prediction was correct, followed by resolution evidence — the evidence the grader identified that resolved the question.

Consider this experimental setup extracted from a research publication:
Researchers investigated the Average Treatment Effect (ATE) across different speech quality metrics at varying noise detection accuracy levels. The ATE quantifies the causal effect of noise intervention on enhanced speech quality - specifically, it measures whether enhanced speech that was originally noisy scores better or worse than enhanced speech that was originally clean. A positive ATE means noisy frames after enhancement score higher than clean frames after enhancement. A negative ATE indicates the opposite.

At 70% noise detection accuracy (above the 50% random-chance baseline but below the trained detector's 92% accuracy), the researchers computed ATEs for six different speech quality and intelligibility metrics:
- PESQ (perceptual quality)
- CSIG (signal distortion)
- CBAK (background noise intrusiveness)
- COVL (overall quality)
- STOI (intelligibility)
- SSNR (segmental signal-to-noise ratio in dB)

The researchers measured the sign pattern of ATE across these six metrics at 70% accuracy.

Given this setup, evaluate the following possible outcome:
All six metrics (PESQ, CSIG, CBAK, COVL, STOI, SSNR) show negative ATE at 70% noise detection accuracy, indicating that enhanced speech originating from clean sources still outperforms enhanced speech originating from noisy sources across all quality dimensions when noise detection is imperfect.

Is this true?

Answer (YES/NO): NO